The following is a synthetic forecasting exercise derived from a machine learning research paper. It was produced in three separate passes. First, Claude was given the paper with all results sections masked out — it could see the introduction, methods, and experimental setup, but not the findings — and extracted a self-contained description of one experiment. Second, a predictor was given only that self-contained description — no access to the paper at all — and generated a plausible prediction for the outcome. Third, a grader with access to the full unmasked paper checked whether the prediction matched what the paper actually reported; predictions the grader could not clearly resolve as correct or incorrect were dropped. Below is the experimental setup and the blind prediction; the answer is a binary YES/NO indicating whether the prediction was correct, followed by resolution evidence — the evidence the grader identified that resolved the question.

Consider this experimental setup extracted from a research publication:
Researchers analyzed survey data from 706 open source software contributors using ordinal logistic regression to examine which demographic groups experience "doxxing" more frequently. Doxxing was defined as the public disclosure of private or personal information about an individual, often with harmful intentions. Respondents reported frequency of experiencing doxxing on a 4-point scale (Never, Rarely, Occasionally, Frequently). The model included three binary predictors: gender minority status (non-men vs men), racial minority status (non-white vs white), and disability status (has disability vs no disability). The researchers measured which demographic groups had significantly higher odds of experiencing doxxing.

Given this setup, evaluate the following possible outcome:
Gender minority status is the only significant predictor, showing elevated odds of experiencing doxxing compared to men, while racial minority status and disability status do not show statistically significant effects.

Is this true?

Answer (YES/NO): NO